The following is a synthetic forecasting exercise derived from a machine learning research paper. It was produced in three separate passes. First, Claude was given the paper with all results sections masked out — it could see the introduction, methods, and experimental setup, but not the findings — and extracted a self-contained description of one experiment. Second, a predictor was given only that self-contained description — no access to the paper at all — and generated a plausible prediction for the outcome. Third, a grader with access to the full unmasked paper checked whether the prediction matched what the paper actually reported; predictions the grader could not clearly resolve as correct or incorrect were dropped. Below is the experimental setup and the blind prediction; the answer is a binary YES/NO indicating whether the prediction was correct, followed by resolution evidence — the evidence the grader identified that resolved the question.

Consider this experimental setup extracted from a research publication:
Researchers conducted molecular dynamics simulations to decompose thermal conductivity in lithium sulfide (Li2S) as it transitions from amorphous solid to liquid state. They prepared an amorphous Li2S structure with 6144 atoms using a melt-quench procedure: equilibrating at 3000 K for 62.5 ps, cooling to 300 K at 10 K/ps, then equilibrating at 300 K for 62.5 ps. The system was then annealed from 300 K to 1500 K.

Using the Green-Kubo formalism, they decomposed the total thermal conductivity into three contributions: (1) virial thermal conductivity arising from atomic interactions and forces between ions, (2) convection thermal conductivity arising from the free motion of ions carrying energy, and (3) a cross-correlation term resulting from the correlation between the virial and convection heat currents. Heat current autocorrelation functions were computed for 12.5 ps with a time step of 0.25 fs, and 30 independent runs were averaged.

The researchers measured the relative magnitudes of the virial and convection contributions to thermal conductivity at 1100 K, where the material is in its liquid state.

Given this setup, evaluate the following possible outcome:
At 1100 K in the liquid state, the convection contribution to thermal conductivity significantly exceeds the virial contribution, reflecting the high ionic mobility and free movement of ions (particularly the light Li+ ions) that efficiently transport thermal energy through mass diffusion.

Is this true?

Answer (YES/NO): NO